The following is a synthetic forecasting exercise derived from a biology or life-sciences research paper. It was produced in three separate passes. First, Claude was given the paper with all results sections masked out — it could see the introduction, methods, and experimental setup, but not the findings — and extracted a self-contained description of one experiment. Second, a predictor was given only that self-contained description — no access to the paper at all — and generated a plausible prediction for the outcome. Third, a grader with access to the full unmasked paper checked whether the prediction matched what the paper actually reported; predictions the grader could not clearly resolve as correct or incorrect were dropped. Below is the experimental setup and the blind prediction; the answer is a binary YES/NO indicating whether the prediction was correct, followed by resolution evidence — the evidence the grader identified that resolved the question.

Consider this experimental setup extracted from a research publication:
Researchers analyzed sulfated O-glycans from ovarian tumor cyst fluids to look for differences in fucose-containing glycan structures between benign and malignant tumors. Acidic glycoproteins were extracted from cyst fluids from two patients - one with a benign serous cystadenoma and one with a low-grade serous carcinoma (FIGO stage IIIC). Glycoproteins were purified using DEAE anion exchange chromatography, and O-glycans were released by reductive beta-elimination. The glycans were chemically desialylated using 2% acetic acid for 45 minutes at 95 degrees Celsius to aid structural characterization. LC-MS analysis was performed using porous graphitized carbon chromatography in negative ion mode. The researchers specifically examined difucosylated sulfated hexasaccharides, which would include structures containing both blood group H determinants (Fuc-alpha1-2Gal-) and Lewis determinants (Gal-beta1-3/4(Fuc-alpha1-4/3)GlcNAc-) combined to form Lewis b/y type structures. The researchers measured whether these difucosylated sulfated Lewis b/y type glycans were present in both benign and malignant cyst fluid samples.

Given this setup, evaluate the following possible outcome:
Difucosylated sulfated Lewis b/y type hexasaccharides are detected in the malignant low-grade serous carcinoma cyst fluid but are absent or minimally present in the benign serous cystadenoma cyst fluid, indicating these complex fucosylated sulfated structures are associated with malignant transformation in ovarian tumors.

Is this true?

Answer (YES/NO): NO